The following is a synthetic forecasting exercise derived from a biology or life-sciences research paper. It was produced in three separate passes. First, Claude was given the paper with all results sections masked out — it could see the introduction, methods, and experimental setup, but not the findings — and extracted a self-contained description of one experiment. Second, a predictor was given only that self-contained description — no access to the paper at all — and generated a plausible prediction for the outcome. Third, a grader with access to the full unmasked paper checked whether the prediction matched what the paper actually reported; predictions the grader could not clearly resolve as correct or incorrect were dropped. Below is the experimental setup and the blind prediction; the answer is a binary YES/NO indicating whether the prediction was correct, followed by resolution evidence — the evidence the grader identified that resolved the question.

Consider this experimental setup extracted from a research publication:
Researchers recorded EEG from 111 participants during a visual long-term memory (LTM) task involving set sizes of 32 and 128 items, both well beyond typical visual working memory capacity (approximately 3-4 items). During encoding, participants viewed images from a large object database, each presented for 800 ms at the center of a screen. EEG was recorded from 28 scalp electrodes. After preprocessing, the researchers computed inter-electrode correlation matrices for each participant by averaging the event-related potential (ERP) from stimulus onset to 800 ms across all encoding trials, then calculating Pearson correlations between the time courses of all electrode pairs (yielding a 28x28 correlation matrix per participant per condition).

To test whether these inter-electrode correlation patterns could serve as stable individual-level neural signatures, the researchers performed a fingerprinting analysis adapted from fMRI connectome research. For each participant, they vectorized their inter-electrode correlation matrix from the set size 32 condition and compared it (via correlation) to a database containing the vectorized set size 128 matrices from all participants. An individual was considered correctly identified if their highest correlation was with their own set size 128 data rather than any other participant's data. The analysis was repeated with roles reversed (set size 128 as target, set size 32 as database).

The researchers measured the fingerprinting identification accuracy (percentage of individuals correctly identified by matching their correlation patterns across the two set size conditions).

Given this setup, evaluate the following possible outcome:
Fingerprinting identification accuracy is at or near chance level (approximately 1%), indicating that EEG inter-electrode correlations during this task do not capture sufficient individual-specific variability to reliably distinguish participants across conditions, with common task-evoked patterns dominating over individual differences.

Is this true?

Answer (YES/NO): NO